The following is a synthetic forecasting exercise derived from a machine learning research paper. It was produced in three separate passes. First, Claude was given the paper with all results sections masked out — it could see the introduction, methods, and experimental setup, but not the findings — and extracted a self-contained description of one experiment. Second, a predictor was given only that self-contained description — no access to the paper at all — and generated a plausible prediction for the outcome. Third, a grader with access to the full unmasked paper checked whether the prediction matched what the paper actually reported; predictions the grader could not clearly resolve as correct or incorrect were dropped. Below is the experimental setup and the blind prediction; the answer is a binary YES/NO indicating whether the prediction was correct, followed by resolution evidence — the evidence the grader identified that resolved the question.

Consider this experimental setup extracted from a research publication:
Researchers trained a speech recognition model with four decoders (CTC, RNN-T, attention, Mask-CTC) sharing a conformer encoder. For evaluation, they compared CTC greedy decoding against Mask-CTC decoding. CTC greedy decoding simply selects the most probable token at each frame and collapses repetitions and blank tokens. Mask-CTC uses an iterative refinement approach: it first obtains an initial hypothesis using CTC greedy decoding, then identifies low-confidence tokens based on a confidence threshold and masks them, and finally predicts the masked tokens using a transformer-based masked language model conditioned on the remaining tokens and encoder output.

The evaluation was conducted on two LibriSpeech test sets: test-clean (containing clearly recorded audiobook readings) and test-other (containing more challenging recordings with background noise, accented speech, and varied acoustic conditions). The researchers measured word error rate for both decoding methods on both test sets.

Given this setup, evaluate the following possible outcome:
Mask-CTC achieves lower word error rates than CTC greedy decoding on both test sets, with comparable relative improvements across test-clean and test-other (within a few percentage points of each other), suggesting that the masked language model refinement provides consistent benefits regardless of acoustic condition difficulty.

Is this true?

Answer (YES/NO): NO